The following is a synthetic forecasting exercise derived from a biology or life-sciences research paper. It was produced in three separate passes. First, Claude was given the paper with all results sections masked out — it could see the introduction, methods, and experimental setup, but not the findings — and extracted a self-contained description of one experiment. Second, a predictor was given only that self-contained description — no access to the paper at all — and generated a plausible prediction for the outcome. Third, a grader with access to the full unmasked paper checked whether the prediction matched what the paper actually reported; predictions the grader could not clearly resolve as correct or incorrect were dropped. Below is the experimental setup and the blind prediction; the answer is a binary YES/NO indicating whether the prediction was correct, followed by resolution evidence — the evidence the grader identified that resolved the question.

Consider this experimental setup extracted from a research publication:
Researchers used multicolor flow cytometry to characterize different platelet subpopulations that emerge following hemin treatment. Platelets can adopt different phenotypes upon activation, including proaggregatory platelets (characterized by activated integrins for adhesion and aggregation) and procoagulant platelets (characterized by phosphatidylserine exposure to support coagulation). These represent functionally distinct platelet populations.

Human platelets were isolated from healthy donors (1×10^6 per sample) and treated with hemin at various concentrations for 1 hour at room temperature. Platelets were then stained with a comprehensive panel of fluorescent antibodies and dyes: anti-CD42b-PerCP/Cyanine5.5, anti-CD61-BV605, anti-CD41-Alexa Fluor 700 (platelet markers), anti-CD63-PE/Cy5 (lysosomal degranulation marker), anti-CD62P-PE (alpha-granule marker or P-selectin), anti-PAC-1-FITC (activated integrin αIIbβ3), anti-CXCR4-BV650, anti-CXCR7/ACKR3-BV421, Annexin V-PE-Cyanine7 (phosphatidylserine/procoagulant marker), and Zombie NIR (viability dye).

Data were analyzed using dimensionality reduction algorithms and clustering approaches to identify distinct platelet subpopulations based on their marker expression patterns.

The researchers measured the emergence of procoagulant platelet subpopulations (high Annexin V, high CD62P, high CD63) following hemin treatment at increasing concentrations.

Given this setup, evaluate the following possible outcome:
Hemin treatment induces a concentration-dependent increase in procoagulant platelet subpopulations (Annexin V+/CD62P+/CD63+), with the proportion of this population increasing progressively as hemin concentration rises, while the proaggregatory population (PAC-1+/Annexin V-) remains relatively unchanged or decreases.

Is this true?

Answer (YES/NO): NO